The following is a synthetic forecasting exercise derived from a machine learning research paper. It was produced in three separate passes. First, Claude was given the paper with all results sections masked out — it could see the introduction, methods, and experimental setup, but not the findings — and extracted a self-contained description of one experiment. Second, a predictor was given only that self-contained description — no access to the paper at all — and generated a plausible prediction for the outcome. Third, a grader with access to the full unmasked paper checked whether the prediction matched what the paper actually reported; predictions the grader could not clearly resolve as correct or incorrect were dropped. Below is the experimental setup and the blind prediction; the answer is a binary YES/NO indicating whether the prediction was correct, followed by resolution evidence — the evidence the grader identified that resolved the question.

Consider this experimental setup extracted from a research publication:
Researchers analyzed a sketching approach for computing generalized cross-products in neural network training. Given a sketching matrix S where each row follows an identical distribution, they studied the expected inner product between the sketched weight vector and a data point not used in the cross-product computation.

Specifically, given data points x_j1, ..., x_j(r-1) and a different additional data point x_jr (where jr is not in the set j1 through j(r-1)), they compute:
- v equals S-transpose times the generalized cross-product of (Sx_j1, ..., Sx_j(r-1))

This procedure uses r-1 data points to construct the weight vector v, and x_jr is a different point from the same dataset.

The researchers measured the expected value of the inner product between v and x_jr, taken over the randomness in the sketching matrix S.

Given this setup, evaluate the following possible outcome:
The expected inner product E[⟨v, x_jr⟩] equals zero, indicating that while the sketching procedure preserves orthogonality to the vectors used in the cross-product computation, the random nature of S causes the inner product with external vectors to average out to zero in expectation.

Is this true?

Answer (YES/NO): YES